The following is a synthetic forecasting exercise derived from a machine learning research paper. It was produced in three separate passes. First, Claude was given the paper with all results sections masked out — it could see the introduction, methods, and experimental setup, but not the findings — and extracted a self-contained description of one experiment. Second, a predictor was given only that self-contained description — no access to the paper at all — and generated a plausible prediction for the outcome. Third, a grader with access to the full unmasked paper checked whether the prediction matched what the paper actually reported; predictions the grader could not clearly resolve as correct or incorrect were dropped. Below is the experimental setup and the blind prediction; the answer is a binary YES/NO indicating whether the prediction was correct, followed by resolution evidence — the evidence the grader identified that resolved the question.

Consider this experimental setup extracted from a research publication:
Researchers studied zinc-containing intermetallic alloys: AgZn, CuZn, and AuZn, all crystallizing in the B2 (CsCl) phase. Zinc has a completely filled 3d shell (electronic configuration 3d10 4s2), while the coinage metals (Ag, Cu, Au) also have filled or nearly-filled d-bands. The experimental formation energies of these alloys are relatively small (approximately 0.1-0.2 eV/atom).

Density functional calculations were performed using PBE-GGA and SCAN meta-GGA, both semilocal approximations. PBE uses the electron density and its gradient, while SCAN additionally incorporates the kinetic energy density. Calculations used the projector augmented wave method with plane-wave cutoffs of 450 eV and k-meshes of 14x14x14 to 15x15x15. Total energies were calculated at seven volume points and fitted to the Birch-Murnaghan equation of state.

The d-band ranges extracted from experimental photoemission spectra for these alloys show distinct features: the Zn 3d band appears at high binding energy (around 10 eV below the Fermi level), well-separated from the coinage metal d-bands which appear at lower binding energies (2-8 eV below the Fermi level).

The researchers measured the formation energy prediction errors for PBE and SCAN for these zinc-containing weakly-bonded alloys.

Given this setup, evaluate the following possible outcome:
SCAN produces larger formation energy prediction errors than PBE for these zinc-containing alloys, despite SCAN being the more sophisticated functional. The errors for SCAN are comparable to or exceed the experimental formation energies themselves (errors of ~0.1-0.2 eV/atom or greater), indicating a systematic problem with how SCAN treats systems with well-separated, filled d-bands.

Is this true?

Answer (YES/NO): NO